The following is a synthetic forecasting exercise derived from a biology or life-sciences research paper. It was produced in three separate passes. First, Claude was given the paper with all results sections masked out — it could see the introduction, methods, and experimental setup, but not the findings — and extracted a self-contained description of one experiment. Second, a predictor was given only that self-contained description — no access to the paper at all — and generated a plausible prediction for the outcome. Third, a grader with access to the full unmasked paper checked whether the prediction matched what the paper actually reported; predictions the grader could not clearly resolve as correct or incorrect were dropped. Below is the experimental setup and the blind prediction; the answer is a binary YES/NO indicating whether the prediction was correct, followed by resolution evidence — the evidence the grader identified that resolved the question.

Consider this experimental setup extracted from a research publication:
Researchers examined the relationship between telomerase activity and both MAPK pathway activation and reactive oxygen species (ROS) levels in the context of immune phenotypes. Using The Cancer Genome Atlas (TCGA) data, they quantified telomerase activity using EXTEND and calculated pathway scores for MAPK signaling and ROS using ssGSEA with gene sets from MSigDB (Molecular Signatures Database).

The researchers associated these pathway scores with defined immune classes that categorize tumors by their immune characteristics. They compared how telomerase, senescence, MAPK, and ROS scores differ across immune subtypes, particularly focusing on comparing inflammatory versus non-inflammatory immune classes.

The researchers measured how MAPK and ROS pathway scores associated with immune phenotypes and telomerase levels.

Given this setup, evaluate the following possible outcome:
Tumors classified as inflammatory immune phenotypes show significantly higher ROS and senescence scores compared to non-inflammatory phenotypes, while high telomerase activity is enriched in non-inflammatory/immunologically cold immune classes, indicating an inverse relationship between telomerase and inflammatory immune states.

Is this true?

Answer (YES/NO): NO